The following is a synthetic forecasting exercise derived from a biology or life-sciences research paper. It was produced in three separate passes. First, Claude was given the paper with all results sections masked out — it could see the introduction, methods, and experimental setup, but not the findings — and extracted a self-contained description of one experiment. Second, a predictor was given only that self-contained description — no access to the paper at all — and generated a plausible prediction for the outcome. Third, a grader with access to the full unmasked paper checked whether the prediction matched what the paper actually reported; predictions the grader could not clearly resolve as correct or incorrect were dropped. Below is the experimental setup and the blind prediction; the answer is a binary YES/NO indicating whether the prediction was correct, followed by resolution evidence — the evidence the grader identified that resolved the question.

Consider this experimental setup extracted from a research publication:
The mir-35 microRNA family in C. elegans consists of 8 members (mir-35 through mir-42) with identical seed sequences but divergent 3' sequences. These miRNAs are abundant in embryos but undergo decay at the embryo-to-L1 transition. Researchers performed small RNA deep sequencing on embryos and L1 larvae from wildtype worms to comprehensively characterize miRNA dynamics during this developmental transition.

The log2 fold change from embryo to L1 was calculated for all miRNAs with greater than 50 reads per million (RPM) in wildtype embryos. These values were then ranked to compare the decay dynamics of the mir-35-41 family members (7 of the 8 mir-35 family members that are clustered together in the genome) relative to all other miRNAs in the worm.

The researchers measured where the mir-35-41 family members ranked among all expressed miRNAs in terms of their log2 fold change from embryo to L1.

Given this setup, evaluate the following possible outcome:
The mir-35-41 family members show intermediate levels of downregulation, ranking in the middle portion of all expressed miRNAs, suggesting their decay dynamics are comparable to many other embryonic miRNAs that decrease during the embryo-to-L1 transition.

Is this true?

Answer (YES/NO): NO